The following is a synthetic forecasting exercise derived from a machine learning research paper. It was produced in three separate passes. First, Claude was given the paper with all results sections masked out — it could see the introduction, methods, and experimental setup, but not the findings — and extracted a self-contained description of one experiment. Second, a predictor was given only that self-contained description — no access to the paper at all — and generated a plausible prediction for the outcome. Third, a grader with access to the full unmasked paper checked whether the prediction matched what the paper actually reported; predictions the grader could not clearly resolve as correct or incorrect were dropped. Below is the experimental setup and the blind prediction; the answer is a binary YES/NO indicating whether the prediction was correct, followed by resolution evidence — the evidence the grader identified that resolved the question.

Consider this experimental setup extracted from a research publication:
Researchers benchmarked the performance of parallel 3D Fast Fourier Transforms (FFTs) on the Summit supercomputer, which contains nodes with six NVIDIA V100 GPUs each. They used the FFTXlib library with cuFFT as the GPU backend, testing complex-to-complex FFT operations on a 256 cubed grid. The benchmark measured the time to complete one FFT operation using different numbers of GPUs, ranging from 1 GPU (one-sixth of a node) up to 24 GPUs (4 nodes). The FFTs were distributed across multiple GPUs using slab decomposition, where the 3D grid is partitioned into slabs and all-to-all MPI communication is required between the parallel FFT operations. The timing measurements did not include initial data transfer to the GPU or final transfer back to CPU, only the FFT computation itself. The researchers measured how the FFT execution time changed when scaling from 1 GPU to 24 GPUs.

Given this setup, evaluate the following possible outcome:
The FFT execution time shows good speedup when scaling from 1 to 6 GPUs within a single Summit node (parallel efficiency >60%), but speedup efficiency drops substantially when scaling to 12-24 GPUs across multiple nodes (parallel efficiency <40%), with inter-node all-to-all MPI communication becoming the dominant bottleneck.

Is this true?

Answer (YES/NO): NO